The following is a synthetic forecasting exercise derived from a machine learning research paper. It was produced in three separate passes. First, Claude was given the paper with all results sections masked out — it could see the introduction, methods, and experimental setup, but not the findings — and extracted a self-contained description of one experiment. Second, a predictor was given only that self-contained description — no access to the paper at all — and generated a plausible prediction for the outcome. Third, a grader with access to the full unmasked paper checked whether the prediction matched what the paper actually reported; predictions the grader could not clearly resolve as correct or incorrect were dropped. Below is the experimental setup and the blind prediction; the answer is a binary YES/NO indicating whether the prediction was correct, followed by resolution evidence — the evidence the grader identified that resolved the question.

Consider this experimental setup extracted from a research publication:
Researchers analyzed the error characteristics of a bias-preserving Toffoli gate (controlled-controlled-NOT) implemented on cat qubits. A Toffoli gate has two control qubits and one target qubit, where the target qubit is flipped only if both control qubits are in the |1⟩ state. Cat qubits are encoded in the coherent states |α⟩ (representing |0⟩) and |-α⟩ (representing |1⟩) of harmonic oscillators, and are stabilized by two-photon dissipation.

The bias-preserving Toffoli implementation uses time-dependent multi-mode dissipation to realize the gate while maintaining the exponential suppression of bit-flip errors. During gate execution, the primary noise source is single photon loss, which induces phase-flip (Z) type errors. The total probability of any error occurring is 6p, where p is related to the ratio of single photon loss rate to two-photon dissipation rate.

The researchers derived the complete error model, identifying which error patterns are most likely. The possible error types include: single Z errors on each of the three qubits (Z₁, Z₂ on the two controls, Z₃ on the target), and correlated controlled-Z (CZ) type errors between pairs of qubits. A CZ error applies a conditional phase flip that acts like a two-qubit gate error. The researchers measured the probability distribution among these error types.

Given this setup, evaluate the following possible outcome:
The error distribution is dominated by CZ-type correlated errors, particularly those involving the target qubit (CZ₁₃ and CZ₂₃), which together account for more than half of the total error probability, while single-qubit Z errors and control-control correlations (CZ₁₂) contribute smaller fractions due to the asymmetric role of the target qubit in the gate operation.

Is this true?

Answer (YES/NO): NO